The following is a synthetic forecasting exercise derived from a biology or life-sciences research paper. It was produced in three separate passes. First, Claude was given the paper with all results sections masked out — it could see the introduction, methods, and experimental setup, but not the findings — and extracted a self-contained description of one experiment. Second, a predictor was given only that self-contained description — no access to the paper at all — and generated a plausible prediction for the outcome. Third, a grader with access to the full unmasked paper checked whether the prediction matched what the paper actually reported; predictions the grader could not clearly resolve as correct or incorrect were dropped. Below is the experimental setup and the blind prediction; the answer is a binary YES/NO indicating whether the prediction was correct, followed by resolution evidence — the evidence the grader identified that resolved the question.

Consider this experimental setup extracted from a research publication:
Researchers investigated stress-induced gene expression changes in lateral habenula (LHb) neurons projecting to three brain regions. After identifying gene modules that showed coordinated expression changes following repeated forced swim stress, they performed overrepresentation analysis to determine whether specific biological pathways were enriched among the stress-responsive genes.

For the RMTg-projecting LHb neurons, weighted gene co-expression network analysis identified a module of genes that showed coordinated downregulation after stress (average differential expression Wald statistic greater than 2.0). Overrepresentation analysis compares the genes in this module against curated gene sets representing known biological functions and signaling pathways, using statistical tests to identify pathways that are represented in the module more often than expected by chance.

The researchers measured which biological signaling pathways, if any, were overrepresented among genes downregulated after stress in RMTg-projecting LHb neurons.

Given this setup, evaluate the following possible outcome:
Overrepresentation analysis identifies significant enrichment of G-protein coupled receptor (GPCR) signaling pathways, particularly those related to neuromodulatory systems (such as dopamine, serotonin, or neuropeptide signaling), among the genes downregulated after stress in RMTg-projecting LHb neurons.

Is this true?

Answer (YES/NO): NO